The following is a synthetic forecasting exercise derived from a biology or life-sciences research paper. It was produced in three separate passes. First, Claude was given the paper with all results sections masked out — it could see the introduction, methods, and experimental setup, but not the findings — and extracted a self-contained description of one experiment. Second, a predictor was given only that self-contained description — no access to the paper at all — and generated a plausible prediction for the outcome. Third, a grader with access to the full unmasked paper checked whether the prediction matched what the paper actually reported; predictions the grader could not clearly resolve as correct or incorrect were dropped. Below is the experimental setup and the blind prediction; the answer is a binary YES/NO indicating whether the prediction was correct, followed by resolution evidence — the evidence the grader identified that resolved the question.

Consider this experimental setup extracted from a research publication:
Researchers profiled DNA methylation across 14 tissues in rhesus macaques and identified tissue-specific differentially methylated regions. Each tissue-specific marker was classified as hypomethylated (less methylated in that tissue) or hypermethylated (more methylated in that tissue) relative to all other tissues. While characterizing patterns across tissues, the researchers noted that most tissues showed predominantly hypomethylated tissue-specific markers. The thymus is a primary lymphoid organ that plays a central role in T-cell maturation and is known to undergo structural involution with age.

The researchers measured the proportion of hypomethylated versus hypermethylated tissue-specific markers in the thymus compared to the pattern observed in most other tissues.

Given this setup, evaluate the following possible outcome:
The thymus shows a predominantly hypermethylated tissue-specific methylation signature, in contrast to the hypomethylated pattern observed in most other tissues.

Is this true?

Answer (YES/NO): YES